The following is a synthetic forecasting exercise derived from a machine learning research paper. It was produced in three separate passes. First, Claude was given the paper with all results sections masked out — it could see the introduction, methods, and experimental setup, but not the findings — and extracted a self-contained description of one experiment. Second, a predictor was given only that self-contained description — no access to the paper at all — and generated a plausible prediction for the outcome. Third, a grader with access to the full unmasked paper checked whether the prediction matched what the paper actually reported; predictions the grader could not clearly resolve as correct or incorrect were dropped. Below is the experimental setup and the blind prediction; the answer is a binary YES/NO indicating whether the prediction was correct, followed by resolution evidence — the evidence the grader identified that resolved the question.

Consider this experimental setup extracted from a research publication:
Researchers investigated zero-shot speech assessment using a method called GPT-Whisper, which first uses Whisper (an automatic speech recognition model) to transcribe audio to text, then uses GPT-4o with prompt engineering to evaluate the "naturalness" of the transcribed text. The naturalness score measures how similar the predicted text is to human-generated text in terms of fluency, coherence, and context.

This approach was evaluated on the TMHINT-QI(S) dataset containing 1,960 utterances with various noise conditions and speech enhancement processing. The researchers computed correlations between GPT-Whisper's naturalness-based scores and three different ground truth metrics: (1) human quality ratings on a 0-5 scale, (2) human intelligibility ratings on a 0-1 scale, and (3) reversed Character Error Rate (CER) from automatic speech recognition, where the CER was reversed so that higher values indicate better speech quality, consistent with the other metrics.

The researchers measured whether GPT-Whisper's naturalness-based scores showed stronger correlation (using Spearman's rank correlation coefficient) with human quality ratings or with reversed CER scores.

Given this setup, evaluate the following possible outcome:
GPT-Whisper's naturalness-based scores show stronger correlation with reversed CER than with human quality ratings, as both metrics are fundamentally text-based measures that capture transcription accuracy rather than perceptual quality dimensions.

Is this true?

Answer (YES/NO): YES